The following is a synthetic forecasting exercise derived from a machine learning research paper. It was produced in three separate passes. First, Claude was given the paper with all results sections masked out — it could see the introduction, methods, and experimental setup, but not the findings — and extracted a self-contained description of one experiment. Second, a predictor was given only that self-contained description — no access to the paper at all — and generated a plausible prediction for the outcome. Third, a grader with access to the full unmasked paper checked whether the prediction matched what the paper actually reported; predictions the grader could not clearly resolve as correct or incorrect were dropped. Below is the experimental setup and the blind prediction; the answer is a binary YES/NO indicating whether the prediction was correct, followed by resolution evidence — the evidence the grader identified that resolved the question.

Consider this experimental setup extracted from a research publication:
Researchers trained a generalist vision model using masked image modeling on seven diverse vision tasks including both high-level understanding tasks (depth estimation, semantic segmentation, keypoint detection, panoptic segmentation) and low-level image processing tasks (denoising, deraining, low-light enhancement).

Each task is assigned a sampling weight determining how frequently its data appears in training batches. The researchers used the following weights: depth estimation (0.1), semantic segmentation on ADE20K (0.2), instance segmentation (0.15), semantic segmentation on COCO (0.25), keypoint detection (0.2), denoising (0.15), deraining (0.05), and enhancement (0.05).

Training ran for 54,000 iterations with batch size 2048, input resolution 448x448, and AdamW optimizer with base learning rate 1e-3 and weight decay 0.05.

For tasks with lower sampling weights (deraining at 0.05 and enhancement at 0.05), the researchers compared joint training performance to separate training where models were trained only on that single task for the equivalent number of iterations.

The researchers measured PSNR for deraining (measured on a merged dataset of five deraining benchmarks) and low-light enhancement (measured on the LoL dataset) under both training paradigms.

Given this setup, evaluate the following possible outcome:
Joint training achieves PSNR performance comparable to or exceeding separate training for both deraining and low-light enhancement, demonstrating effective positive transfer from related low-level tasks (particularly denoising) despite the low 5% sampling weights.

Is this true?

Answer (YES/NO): YES